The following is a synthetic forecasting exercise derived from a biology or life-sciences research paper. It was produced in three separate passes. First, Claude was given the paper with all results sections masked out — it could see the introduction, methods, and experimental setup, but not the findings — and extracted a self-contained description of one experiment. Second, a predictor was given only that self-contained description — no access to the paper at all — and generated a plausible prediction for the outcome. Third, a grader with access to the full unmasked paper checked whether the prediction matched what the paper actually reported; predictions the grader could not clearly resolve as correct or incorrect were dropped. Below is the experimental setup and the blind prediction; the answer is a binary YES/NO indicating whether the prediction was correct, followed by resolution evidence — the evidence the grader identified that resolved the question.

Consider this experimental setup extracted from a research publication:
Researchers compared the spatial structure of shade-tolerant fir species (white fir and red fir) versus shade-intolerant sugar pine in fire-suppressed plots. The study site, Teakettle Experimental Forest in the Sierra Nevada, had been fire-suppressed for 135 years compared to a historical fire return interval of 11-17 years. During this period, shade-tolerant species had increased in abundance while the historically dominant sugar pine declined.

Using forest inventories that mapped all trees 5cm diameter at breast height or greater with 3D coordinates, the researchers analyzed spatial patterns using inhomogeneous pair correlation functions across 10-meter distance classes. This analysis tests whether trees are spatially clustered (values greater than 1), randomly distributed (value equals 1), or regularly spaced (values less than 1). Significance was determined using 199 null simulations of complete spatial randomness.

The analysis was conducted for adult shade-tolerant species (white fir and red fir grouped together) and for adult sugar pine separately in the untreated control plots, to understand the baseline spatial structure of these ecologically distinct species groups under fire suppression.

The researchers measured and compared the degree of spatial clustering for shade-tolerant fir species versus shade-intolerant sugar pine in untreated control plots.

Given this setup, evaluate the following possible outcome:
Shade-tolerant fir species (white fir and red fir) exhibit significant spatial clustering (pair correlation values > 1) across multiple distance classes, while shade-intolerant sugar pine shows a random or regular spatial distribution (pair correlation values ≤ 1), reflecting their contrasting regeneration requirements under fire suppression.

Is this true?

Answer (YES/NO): NO